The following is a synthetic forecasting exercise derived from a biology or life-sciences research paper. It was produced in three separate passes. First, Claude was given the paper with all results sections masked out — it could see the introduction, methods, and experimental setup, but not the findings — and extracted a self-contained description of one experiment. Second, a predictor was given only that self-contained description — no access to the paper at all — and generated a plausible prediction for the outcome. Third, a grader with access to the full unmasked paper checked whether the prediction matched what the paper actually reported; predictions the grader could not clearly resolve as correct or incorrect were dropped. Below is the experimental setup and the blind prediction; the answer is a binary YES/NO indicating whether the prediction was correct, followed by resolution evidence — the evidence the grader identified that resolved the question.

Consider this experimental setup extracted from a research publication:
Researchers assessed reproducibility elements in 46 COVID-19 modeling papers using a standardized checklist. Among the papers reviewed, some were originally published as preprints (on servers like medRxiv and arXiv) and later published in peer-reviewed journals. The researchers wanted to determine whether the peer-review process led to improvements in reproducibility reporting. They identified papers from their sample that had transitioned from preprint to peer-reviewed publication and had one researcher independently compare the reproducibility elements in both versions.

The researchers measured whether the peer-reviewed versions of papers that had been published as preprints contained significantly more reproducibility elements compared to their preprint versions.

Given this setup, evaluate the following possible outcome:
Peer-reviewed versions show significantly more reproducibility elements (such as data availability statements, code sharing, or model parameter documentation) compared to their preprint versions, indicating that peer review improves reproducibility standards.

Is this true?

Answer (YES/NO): NO